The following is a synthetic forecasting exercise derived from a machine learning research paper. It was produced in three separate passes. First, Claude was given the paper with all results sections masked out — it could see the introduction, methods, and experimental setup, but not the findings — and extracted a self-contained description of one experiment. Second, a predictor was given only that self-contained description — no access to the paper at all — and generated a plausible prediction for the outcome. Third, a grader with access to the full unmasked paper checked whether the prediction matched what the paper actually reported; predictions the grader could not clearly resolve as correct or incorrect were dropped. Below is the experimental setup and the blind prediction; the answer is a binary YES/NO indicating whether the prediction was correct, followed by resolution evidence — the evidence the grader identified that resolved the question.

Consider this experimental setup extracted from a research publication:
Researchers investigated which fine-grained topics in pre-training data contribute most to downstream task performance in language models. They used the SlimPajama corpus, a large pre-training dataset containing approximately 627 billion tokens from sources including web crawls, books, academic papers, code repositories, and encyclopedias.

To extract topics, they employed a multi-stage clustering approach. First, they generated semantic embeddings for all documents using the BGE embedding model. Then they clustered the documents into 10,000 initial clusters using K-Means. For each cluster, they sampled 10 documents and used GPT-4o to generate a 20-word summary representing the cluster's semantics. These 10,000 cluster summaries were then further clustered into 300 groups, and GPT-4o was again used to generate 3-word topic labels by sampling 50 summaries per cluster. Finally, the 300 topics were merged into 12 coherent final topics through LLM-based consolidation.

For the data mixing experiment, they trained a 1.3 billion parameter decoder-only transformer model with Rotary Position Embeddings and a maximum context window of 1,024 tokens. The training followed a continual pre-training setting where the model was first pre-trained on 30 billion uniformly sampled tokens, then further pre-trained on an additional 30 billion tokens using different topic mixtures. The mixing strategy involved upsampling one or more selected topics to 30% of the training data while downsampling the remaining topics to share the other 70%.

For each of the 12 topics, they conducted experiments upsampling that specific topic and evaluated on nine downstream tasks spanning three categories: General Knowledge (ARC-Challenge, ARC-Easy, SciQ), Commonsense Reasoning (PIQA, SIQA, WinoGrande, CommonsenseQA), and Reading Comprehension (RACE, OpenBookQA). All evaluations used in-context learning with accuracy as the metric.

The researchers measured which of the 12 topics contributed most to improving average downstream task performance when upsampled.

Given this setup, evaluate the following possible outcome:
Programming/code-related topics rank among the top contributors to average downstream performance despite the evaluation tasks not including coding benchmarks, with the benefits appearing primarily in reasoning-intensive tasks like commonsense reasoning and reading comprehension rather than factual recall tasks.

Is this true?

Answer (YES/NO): NO